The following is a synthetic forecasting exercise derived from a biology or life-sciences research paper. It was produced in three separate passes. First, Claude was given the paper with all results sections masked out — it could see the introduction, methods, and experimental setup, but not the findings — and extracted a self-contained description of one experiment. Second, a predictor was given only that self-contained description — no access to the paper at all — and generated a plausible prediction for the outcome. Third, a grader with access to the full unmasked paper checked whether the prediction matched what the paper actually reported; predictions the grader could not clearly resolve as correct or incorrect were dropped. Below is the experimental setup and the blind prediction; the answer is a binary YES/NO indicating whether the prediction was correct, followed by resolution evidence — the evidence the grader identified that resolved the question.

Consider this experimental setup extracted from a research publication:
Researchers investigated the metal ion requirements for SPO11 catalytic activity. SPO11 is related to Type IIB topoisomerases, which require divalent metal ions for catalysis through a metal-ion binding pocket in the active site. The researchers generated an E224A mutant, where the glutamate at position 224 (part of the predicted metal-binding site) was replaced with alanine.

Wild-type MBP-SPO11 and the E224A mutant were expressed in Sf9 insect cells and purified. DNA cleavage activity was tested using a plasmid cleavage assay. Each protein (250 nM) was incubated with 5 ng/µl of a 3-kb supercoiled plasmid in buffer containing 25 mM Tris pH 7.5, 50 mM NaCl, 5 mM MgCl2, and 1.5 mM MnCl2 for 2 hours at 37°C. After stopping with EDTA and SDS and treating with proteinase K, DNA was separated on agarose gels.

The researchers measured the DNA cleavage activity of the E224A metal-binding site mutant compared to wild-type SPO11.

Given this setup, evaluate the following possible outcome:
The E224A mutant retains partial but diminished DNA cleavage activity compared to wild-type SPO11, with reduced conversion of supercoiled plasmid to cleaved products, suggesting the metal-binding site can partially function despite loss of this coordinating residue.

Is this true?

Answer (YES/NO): NO